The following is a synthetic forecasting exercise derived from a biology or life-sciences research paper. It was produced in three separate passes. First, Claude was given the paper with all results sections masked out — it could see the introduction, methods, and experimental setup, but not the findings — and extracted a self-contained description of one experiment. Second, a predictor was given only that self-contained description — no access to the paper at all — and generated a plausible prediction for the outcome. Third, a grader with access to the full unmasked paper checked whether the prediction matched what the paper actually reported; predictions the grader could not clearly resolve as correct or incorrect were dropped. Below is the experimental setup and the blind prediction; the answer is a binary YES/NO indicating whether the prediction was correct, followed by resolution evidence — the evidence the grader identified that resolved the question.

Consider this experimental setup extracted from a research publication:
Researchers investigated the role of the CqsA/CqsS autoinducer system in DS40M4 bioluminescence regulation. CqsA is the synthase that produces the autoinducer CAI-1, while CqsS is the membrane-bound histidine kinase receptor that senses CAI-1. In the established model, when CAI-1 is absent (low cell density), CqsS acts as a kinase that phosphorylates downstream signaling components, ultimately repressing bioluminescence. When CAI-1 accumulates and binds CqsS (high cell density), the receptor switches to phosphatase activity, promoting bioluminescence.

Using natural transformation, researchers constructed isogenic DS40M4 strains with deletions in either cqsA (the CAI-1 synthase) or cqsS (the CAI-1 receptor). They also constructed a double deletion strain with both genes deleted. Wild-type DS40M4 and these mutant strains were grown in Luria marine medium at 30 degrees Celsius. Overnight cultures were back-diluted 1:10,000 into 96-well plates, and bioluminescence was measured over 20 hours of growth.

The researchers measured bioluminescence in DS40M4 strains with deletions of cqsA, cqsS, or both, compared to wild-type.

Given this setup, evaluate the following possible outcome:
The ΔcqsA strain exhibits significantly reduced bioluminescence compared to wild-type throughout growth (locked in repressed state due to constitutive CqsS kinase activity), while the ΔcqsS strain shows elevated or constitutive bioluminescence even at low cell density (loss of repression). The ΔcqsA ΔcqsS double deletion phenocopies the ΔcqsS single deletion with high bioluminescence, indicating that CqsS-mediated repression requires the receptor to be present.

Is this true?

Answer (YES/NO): NO